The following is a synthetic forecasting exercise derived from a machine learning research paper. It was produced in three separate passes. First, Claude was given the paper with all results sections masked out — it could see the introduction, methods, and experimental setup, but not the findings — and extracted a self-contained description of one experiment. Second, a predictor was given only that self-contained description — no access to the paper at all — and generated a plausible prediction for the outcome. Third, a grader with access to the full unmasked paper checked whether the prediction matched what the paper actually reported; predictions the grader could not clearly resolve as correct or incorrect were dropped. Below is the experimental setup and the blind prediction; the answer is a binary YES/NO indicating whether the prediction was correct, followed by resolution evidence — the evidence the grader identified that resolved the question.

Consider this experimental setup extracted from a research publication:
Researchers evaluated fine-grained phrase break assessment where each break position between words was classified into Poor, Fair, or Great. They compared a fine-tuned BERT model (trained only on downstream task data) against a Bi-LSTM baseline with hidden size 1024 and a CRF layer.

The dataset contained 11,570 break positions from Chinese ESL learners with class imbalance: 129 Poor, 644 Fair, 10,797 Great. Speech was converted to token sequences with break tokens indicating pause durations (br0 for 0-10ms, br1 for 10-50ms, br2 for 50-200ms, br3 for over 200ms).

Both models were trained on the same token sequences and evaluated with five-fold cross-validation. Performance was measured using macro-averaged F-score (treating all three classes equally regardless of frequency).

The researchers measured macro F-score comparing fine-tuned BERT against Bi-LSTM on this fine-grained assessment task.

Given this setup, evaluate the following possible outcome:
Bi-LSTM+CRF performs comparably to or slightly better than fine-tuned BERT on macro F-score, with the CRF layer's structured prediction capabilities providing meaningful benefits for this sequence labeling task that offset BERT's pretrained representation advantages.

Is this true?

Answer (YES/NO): YES